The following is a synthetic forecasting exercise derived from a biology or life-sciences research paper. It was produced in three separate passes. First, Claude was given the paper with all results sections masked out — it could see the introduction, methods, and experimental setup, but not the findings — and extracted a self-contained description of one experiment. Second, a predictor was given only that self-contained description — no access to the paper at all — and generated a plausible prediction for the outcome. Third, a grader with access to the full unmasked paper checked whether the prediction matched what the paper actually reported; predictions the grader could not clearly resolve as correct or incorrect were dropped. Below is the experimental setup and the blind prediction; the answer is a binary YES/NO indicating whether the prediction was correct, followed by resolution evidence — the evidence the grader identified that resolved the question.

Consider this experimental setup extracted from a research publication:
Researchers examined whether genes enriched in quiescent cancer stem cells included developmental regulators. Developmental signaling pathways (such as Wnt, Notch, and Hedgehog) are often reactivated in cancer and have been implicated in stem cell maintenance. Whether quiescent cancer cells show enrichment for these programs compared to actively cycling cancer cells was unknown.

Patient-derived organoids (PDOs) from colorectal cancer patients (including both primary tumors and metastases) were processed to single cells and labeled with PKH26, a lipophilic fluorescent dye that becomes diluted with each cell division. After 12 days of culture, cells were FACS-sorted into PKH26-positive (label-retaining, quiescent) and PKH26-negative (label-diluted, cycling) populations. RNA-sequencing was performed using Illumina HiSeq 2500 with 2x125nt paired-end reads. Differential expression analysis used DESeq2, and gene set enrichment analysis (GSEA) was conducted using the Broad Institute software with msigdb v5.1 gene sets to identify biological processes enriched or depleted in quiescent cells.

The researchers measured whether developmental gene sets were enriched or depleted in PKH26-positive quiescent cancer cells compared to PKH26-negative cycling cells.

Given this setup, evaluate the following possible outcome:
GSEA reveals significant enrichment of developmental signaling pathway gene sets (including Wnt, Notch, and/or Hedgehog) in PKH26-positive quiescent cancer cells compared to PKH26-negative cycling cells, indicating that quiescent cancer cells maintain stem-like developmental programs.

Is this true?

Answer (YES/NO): YES